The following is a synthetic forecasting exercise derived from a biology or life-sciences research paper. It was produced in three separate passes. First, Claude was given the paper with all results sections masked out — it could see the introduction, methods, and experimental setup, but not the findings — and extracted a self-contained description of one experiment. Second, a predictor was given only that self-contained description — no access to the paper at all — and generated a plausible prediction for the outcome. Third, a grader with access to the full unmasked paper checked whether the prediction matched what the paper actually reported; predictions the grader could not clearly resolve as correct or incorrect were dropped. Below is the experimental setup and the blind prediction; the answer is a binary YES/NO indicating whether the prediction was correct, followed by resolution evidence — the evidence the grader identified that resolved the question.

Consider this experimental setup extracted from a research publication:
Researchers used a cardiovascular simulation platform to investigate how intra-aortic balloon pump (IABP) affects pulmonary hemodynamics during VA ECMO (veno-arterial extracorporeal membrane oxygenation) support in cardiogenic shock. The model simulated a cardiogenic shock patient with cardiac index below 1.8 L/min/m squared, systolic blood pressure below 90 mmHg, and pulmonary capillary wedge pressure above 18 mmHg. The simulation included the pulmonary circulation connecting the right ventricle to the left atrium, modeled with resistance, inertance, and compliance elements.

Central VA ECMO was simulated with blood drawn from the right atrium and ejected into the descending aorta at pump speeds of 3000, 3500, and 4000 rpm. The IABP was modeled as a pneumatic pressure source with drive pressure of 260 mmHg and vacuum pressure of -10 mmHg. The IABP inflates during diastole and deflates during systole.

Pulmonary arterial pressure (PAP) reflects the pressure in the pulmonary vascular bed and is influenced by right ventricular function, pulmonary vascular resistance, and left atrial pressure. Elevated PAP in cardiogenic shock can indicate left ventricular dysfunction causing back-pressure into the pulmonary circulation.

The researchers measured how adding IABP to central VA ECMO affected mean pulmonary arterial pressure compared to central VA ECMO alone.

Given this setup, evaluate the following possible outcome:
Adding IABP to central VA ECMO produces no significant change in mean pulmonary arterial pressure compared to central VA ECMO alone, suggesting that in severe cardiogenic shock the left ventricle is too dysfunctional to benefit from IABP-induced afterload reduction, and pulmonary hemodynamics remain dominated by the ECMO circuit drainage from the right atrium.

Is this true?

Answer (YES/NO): NO